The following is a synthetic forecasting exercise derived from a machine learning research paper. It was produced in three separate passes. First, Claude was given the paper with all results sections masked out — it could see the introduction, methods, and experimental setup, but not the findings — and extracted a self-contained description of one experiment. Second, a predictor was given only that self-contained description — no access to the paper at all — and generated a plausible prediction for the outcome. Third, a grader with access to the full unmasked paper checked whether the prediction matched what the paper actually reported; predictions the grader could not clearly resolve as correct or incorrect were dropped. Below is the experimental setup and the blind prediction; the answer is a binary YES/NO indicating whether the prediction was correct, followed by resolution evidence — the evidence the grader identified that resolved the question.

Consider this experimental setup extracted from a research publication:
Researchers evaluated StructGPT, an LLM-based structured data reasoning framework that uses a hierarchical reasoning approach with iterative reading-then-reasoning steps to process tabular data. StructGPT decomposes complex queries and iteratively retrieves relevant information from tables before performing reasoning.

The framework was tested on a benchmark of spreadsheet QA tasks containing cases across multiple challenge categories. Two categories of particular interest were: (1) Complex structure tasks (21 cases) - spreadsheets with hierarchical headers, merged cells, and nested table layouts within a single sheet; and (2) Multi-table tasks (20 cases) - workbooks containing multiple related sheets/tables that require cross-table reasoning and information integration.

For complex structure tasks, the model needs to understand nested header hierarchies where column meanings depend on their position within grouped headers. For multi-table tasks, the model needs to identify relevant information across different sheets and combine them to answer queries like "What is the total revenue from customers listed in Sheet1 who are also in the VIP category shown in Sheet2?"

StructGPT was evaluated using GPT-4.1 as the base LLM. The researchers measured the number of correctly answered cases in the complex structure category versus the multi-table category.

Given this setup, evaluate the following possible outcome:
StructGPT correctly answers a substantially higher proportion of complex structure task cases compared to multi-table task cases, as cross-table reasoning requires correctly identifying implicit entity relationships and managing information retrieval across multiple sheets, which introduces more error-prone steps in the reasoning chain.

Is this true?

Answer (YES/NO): YES